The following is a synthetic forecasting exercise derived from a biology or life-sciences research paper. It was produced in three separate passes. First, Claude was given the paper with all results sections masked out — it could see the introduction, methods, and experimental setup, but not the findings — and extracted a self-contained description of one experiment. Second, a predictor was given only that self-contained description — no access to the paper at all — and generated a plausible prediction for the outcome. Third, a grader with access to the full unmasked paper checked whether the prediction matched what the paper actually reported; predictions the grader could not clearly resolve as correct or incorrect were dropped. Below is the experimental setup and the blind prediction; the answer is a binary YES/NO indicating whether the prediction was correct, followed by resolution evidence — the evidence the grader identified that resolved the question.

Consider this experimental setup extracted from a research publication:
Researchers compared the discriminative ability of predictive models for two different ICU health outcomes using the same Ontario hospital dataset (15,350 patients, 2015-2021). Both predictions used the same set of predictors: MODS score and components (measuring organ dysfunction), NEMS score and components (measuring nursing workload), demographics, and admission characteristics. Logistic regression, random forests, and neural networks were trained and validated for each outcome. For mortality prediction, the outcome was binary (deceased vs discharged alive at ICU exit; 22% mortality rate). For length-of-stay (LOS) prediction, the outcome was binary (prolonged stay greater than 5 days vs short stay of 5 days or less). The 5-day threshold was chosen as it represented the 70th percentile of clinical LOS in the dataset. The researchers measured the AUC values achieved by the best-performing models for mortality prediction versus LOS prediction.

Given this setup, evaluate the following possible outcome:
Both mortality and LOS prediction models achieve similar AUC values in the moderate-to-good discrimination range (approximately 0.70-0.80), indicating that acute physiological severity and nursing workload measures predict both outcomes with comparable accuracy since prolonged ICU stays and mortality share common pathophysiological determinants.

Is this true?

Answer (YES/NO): NO